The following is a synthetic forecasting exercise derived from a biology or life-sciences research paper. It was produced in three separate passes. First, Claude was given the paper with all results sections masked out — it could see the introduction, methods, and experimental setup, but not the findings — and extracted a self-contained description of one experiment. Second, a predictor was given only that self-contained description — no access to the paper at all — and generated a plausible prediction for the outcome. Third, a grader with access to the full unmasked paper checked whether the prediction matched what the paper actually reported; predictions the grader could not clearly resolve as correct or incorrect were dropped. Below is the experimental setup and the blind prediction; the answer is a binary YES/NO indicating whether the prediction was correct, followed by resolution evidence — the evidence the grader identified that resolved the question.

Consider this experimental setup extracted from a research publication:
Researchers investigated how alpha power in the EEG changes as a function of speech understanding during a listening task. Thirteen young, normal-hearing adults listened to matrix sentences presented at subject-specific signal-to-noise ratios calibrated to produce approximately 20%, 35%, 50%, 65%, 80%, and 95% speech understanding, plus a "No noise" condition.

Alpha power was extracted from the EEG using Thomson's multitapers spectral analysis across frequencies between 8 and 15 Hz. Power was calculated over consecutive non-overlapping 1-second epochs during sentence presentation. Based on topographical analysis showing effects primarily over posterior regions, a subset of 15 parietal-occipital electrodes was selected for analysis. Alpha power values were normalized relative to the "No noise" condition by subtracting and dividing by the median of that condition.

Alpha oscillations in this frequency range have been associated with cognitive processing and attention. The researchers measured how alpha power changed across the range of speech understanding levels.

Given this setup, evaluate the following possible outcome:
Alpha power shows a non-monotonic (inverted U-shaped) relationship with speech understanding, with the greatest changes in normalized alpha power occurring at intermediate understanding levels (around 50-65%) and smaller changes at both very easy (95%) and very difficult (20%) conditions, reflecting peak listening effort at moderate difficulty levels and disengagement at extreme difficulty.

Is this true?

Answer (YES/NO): NO